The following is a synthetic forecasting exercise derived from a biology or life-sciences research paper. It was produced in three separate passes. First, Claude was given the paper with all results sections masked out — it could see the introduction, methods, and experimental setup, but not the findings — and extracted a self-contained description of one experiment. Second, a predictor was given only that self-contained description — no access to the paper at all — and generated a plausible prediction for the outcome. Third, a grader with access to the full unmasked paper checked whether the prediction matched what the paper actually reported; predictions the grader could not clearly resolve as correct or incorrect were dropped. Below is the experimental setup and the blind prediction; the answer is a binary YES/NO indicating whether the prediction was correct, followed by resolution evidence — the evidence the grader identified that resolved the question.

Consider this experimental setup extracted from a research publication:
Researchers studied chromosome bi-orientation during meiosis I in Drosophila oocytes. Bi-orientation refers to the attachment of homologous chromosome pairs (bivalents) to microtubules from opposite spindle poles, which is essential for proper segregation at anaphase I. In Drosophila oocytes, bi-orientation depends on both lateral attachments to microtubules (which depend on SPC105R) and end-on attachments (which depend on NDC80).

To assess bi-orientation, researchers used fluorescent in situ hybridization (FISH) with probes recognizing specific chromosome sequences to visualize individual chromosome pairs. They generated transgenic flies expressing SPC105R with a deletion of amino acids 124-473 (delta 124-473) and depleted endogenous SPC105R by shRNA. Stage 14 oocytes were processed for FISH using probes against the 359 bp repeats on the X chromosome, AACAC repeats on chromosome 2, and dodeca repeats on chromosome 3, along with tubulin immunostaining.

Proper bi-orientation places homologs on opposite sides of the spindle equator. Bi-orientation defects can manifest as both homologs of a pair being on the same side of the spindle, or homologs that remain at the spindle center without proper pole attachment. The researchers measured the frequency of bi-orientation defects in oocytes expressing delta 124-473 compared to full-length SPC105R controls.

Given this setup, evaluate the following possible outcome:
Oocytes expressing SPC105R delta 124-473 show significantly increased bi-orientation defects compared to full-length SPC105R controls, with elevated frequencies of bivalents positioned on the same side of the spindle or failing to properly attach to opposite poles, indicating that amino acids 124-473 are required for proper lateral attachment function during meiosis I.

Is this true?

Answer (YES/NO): YES